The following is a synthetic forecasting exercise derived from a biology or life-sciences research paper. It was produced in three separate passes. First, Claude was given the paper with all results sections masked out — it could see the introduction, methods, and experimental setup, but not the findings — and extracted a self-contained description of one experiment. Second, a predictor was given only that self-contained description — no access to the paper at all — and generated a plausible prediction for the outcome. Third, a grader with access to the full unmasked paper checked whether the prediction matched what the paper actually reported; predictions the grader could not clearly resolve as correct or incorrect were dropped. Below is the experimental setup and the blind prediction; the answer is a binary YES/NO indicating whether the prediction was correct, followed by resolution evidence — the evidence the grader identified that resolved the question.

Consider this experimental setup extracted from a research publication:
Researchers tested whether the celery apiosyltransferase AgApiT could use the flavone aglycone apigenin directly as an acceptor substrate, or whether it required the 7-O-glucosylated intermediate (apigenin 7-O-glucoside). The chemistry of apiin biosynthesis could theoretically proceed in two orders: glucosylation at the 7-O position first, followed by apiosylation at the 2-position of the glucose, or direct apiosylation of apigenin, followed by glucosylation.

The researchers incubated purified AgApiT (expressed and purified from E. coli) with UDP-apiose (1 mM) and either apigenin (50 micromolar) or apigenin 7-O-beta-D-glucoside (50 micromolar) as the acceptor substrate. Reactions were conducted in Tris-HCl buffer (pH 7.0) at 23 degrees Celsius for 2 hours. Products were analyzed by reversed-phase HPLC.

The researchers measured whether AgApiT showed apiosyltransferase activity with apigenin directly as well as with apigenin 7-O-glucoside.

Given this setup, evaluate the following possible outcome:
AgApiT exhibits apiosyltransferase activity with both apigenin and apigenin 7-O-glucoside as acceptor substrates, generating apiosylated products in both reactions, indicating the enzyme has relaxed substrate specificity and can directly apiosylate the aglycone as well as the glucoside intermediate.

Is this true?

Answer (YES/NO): NO